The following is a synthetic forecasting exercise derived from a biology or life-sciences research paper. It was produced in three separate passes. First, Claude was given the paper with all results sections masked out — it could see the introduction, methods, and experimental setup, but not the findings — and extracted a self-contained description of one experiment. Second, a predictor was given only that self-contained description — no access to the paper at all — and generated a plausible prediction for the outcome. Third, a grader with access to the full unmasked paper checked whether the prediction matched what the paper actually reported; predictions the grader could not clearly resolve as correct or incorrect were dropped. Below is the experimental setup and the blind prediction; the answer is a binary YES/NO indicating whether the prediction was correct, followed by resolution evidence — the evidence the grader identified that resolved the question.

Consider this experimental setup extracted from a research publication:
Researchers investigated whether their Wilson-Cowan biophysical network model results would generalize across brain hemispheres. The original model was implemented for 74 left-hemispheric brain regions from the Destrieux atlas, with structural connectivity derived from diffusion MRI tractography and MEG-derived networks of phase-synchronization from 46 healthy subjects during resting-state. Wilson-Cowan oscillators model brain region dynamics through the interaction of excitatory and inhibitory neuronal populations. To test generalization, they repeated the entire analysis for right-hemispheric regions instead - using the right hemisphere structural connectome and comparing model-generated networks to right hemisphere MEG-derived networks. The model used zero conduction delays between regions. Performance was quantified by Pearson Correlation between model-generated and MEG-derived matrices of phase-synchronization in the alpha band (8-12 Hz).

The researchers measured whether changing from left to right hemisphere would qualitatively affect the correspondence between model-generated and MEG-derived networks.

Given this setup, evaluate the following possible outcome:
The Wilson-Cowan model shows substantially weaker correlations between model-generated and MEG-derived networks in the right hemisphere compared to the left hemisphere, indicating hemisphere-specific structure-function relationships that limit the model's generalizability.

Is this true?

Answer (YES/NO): NO